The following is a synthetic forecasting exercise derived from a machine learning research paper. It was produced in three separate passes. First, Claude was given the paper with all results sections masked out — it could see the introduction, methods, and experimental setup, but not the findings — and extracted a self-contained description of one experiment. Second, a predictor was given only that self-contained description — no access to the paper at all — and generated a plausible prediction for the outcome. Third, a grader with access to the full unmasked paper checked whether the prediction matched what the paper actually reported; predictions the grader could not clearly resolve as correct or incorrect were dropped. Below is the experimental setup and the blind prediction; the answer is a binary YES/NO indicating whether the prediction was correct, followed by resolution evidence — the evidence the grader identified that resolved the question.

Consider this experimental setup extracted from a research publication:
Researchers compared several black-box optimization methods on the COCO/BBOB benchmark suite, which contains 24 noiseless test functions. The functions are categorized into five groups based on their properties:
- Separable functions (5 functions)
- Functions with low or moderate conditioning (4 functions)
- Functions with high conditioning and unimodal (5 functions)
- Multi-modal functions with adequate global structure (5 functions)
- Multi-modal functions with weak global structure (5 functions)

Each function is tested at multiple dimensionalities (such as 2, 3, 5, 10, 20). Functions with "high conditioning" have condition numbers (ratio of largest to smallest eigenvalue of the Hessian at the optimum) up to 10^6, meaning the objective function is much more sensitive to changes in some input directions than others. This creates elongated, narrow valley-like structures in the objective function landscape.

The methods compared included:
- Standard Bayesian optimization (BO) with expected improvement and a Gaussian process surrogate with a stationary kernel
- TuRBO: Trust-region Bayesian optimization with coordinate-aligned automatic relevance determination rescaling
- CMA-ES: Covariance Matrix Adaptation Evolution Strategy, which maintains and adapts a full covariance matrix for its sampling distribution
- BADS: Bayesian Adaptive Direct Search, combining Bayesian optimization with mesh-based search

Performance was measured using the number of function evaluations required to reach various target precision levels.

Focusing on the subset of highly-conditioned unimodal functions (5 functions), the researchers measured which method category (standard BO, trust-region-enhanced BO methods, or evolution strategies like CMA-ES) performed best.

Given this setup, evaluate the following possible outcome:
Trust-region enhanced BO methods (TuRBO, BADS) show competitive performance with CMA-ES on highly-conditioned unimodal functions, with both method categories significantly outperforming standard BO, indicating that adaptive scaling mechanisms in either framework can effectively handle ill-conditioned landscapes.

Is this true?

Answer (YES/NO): NO